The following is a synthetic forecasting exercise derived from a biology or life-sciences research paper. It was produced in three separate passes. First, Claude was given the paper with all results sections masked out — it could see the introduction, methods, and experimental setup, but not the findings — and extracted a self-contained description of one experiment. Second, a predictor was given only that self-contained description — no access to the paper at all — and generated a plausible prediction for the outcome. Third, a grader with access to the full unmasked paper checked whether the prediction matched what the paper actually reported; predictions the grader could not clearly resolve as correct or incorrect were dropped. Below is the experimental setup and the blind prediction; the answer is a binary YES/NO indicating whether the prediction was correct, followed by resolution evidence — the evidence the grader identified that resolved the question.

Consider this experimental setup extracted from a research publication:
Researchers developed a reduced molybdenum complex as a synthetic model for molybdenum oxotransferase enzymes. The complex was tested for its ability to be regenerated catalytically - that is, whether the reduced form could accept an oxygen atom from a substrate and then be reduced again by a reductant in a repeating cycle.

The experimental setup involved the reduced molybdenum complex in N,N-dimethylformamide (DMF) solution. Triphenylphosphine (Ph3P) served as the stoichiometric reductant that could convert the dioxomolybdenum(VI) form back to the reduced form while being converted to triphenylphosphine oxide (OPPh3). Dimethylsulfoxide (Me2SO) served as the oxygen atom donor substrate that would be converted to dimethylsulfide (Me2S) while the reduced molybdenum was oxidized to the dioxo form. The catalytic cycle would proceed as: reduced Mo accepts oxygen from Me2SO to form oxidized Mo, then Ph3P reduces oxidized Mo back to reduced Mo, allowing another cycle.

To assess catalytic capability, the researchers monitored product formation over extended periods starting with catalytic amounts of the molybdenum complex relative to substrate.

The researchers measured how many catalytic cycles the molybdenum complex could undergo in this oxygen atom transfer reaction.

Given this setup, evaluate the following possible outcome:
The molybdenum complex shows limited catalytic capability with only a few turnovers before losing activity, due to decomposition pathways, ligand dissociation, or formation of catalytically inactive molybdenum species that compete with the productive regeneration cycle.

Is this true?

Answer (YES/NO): NO